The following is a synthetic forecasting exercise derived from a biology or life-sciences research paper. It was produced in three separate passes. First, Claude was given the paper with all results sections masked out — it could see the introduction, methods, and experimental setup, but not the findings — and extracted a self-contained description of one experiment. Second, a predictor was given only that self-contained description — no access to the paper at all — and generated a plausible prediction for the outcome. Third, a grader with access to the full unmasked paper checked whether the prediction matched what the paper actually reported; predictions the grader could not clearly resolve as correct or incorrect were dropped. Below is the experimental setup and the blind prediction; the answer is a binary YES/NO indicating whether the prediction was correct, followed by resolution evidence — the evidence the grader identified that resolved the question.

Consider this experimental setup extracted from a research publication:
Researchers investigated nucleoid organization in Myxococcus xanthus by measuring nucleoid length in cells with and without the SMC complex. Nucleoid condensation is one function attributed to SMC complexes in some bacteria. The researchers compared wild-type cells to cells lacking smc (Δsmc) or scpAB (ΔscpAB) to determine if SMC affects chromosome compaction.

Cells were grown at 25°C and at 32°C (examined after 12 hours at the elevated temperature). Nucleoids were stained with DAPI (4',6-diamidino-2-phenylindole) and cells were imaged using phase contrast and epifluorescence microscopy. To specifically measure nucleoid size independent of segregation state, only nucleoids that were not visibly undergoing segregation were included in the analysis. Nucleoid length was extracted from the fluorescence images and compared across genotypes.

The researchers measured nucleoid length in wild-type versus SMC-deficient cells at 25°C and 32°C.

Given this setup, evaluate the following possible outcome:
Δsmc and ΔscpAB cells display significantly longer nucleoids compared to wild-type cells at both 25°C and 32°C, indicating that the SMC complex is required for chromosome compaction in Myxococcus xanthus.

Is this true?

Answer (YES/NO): NO